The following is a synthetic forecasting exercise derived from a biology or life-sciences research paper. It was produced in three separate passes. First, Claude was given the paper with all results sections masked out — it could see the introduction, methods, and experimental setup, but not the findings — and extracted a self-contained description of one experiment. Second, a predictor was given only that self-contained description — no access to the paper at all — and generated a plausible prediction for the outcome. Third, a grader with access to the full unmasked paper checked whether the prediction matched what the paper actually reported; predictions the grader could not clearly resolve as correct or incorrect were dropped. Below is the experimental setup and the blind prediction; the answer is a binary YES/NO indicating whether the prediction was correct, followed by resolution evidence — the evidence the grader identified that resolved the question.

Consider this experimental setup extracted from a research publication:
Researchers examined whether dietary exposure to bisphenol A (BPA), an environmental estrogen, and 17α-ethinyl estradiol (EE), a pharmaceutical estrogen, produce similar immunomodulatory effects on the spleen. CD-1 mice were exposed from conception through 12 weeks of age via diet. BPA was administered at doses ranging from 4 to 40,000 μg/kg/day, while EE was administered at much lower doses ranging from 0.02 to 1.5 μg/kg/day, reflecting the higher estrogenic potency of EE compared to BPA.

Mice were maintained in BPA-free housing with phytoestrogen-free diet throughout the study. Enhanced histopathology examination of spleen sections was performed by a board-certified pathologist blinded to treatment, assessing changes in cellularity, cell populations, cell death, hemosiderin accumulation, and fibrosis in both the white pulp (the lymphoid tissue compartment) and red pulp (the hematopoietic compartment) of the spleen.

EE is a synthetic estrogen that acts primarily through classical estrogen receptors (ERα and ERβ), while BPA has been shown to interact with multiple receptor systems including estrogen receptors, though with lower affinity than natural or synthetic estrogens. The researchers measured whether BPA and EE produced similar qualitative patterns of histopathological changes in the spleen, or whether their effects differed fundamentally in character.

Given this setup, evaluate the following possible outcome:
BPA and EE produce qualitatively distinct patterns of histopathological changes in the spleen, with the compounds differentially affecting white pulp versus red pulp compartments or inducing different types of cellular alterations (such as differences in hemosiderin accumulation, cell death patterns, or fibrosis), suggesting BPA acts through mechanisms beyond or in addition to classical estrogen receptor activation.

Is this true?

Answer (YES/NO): NO